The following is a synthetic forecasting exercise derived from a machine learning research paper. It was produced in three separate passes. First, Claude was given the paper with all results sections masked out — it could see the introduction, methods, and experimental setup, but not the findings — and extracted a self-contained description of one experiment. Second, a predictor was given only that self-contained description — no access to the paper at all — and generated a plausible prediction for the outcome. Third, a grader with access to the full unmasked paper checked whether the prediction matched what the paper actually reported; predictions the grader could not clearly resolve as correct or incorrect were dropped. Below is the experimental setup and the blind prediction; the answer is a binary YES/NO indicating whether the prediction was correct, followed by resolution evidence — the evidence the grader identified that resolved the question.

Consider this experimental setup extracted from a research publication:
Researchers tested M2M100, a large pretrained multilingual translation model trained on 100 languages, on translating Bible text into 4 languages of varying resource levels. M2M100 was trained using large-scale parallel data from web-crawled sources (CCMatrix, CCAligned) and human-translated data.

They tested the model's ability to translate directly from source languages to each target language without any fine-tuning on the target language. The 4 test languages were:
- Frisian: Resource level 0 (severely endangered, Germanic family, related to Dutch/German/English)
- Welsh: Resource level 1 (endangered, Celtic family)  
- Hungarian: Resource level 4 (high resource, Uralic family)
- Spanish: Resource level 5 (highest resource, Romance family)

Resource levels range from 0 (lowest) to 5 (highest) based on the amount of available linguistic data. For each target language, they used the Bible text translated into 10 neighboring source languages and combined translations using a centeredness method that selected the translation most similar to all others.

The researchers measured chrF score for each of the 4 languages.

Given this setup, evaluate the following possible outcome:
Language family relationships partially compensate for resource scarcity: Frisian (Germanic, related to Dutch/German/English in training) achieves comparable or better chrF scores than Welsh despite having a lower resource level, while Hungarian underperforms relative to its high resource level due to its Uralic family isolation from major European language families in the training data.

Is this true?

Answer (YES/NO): NO